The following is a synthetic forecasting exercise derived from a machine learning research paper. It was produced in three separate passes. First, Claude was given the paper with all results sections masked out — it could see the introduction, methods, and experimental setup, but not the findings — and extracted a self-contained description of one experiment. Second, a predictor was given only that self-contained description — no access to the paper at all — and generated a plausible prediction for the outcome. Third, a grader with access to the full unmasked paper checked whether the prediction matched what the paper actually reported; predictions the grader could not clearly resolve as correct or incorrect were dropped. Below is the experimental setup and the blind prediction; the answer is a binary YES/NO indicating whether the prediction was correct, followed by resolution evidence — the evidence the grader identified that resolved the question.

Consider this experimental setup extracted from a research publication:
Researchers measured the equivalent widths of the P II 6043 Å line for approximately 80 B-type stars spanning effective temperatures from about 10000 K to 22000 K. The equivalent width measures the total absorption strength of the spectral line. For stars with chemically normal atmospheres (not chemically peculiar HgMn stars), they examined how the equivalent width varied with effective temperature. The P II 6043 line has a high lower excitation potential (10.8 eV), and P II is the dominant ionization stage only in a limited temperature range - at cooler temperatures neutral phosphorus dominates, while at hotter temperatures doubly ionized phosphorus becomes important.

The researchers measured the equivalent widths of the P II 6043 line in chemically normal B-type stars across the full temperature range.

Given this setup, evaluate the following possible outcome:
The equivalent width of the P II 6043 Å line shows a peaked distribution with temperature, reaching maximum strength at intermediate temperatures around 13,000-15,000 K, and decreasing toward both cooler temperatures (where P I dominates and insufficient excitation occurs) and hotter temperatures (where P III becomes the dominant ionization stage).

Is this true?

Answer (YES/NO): YES